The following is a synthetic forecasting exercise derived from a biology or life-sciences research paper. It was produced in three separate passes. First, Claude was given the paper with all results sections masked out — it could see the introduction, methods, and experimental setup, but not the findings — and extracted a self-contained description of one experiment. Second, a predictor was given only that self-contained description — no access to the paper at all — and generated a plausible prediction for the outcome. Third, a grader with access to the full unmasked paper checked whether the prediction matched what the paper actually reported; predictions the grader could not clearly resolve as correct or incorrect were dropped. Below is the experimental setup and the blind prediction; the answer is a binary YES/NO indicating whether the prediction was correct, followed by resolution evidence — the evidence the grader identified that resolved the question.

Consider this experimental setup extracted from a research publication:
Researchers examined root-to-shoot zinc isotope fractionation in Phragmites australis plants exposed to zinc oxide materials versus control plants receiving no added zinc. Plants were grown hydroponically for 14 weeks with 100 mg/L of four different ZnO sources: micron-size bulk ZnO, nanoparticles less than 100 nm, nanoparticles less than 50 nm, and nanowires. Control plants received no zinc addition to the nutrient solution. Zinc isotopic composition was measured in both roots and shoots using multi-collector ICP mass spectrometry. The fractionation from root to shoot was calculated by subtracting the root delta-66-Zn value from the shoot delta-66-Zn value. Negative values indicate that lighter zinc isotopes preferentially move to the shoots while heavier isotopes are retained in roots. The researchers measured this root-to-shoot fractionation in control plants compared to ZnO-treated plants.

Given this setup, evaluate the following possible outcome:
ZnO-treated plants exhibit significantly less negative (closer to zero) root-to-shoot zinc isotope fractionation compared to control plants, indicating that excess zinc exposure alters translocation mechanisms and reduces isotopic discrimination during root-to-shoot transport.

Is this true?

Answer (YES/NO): NO